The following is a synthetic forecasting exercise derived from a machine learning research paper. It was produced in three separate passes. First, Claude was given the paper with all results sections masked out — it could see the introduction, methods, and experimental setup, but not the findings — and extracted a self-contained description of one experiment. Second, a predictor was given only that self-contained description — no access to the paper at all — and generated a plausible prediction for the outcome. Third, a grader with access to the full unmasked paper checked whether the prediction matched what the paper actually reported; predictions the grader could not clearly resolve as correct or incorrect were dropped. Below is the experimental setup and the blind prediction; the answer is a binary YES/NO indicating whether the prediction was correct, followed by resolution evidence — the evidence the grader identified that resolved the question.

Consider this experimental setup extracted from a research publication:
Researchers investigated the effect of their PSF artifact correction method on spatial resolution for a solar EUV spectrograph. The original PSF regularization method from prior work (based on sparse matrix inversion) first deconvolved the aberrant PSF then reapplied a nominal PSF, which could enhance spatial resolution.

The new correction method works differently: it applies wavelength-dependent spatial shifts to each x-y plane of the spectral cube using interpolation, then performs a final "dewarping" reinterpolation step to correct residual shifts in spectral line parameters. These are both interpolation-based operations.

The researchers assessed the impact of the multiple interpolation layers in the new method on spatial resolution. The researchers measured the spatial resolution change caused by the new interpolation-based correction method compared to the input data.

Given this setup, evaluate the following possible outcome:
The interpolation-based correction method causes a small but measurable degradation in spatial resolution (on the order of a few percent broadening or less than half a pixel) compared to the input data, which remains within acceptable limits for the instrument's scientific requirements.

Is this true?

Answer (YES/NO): NO